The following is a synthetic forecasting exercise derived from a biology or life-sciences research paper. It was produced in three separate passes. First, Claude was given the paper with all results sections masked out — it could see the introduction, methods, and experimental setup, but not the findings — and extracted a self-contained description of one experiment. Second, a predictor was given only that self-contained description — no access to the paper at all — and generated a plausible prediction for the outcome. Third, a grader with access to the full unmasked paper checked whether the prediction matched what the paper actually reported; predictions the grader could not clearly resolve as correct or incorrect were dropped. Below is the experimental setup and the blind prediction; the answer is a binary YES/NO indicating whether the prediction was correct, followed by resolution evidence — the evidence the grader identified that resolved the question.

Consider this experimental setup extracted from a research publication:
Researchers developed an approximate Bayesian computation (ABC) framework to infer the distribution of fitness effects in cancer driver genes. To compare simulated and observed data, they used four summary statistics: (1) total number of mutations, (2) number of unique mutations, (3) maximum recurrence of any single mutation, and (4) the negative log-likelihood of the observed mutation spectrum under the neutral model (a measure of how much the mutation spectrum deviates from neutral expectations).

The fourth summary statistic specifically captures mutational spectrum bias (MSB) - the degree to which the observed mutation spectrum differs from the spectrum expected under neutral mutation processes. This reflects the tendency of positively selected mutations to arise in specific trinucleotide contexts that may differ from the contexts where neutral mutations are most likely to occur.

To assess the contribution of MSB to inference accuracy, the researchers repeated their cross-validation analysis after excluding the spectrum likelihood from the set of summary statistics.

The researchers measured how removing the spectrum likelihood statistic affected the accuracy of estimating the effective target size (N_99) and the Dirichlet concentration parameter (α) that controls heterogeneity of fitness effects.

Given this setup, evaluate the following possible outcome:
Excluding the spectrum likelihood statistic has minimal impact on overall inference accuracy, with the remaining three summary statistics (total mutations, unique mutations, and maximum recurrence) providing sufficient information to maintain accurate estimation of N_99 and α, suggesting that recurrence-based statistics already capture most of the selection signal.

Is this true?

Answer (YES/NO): NO